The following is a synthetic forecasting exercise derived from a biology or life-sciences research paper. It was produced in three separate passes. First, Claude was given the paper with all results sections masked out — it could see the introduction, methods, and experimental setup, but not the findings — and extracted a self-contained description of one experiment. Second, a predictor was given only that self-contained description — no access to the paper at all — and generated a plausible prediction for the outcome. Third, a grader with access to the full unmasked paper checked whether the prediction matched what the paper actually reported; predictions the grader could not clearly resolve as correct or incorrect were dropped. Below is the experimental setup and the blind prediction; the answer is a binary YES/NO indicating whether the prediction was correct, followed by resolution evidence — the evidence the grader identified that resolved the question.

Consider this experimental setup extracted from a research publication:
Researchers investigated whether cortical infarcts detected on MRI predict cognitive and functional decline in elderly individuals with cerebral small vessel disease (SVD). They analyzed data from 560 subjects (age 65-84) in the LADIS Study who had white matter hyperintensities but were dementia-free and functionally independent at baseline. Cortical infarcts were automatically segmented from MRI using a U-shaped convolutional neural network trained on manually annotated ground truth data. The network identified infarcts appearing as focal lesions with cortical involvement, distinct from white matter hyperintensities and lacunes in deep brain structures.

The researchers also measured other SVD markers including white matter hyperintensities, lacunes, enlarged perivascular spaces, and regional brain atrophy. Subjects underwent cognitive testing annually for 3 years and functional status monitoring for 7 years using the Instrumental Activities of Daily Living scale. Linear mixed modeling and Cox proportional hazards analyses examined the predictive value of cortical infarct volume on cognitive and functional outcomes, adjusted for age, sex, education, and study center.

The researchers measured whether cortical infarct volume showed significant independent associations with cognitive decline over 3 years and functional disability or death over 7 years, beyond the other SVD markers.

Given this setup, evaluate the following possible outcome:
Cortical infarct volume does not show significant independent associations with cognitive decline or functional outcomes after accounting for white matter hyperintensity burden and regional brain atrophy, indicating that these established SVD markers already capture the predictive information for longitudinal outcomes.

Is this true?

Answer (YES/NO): YES